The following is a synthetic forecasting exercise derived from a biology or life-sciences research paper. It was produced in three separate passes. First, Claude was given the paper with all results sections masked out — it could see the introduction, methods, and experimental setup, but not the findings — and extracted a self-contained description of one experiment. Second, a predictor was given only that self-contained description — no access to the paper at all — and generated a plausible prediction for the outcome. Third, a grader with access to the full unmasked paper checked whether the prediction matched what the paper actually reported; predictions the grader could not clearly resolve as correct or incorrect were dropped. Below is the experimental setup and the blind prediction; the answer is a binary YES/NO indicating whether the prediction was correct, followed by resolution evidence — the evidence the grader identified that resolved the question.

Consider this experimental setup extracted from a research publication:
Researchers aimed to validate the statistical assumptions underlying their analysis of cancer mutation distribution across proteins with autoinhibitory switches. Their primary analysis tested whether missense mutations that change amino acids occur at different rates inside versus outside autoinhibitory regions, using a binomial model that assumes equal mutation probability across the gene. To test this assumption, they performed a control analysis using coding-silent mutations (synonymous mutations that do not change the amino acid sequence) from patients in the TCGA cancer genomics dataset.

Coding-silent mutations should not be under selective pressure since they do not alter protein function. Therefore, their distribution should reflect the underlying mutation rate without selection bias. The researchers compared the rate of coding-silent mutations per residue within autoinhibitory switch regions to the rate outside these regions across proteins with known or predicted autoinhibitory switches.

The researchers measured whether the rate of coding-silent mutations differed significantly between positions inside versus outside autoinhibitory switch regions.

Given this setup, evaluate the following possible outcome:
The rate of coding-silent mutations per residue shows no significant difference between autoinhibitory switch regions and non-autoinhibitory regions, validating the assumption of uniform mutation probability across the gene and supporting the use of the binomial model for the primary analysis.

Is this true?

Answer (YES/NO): YES